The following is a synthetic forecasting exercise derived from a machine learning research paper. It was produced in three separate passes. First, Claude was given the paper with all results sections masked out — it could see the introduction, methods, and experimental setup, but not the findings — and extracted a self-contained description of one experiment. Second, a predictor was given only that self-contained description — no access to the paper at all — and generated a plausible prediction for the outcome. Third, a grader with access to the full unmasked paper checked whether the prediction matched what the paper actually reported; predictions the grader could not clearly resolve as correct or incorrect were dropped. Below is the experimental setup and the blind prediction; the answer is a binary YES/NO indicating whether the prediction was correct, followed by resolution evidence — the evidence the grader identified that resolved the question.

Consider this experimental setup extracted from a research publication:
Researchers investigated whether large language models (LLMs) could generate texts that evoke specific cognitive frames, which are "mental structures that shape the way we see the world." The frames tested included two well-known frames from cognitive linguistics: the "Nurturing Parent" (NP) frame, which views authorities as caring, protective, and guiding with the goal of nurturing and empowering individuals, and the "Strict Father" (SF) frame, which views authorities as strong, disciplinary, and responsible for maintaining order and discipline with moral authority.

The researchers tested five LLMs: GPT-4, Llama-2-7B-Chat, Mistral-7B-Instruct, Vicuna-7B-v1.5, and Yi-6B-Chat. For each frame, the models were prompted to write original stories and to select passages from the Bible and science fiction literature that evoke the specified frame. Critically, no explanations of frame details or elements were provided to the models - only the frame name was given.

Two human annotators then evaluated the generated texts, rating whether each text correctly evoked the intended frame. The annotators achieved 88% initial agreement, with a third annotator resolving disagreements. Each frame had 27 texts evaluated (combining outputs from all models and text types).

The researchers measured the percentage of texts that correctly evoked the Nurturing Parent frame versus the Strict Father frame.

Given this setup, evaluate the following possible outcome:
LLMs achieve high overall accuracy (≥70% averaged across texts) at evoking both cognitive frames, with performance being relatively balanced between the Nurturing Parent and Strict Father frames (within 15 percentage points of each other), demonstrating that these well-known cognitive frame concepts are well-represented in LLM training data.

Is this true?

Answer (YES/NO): NO